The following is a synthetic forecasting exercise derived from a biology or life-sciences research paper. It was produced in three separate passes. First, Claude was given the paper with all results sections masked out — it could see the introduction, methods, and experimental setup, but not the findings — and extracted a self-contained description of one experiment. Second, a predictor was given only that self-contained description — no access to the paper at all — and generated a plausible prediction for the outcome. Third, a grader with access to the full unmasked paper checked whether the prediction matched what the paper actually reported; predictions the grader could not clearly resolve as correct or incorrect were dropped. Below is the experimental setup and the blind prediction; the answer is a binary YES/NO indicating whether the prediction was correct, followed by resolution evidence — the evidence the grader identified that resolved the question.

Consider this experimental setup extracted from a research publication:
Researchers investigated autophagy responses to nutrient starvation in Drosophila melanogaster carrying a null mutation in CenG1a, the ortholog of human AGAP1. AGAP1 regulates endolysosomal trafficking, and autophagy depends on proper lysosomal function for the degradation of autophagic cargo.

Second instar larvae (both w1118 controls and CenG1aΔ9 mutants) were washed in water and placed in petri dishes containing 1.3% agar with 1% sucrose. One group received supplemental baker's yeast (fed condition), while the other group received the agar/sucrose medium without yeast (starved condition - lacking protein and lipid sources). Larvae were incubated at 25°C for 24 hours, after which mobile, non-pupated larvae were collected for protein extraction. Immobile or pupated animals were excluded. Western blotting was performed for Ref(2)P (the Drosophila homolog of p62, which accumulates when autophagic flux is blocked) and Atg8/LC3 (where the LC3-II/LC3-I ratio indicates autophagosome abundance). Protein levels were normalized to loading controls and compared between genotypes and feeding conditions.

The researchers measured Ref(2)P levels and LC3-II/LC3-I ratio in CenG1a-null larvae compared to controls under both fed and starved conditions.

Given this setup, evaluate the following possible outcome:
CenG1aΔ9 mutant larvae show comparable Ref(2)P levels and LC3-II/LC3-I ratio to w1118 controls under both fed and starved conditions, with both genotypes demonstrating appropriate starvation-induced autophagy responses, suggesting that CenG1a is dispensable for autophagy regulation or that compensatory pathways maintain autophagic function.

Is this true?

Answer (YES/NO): NO